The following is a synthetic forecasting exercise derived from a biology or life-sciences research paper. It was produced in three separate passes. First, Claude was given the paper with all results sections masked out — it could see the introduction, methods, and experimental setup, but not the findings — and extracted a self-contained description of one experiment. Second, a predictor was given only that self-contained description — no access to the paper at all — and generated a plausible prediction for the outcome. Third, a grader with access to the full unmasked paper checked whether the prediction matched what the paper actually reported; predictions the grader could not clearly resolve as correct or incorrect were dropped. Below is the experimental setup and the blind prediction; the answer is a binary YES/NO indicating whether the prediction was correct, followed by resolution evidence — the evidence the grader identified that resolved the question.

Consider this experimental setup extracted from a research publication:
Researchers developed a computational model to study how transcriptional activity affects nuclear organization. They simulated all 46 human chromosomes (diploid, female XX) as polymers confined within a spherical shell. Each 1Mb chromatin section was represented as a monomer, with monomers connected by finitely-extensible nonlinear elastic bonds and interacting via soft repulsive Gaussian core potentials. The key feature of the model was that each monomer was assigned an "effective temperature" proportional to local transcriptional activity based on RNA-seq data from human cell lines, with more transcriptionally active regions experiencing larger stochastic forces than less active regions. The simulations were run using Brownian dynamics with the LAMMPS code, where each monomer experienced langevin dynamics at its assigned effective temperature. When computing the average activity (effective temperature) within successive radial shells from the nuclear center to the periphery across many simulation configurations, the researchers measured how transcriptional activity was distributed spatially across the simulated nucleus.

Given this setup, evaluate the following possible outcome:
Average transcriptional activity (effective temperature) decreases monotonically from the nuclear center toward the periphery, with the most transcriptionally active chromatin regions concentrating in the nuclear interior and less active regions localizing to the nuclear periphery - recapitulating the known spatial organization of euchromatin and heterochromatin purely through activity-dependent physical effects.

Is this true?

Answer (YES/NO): YES